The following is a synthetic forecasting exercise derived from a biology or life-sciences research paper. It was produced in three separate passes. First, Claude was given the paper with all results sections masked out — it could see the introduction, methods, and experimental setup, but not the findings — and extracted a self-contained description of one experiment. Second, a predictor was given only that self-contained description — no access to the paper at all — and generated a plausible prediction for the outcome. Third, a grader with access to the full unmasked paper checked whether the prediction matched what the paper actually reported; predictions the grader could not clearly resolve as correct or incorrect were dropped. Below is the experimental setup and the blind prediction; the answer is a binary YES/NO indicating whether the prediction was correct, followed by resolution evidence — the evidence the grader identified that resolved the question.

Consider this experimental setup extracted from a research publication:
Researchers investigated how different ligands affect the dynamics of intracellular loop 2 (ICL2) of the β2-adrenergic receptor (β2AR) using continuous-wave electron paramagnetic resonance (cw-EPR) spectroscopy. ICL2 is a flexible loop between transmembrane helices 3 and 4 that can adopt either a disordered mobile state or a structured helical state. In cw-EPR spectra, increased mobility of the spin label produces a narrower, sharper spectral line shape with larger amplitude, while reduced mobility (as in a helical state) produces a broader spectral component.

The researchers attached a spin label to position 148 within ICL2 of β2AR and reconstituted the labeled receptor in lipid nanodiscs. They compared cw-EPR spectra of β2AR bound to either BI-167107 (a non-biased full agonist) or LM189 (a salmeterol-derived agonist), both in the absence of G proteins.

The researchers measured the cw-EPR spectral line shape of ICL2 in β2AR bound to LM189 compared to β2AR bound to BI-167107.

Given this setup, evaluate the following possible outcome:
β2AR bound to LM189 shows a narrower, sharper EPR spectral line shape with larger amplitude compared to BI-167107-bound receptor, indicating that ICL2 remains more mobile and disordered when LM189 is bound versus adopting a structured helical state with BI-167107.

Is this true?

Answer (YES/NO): NO